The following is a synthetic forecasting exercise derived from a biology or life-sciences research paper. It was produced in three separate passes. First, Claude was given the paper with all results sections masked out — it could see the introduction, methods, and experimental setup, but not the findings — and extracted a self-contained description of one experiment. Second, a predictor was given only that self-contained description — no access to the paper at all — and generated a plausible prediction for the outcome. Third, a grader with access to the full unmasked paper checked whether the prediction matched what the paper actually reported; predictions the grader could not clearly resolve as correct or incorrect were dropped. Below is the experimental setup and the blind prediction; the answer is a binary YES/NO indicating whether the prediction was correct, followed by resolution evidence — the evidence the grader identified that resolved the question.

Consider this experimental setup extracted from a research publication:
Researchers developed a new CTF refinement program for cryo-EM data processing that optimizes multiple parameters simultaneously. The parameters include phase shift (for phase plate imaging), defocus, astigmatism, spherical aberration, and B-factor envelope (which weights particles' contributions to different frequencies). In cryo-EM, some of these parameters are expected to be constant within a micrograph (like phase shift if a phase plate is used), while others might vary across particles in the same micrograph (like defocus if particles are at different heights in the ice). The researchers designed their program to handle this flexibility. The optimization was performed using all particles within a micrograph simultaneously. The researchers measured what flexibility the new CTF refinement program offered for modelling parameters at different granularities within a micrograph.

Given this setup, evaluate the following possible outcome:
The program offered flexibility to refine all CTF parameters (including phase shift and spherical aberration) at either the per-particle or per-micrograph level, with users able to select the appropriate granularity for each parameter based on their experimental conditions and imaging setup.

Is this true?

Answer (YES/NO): YES